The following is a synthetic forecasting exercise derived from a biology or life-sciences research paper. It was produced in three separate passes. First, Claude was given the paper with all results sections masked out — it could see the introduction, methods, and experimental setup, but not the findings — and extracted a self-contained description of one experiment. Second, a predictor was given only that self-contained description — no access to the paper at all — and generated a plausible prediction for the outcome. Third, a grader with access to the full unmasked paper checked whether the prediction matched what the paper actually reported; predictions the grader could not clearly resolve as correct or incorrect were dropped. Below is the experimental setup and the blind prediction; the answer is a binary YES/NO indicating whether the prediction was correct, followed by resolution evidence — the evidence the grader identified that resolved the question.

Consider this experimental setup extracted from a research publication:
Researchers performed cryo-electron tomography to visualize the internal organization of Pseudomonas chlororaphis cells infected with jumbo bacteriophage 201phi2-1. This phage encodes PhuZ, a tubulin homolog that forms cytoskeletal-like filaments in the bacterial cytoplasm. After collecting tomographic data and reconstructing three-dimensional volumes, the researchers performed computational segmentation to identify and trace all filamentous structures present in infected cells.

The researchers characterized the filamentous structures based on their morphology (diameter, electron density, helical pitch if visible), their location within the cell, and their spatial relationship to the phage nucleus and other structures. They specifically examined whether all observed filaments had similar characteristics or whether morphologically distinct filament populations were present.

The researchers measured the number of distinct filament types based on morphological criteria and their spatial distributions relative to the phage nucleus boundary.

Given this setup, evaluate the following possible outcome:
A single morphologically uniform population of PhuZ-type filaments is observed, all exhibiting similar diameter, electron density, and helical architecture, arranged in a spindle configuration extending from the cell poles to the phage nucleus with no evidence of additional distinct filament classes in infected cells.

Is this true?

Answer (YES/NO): NO